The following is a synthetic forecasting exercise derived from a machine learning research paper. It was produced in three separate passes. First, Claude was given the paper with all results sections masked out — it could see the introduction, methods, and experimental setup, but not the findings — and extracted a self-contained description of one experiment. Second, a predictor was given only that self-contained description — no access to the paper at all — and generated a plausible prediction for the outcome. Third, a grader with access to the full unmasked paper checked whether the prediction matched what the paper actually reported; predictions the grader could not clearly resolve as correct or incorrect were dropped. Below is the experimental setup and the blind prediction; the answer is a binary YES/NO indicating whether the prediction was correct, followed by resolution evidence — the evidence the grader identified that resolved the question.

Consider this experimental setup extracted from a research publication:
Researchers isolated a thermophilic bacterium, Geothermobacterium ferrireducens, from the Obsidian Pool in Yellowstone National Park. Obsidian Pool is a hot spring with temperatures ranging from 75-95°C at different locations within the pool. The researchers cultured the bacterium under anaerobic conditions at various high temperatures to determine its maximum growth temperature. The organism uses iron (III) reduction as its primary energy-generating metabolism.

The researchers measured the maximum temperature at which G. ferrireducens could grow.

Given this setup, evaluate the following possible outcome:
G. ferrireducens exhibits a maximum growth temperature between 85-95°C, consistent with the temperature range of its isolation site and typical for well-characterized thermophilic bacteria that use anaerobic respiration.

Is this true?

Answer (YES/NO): NO